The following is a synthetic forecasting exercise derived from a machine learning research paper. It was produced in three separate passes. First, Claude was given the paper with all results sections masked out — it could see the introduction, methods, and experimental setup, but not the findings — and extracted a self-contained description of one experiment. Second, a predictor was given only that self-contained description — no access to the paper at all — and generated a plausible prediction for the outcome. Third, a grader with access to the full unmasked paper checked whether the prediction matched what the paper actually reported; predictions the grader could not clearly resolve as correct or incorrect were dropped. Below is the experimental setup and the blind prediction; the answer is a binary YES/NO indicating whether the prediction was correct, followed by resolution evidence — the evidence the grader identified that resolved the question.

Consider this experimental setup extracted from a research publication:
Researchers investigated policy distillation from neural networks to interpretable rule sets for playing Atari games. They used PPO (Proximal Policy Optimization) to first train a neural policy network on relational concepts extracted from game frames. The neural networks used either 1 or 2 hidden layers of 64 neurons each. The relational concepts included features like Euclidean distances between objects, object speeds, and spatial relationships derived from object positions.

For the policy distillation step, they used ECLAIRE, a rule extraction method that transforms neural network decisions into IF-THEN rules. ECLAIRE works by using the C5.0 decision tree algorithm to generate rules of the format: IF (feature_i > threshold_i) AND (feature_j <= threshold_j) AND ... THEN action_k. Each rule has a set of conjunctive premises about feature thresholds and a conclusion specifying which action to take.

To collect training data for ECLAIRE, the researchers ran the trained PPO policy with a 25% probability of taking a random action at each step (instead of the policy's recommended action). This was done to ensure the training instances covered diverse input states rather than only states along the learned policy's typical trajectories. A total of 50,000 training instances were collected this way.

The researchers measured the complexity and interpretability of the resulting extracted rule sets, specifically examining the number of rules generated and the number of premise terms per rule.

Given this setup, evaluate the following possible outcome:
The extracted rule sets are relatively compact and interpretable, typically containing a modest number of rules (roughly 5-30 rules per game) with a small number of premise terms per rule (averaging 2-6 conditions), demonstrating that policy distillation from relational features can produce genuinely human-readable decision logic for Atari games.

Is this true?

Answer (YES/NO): NO